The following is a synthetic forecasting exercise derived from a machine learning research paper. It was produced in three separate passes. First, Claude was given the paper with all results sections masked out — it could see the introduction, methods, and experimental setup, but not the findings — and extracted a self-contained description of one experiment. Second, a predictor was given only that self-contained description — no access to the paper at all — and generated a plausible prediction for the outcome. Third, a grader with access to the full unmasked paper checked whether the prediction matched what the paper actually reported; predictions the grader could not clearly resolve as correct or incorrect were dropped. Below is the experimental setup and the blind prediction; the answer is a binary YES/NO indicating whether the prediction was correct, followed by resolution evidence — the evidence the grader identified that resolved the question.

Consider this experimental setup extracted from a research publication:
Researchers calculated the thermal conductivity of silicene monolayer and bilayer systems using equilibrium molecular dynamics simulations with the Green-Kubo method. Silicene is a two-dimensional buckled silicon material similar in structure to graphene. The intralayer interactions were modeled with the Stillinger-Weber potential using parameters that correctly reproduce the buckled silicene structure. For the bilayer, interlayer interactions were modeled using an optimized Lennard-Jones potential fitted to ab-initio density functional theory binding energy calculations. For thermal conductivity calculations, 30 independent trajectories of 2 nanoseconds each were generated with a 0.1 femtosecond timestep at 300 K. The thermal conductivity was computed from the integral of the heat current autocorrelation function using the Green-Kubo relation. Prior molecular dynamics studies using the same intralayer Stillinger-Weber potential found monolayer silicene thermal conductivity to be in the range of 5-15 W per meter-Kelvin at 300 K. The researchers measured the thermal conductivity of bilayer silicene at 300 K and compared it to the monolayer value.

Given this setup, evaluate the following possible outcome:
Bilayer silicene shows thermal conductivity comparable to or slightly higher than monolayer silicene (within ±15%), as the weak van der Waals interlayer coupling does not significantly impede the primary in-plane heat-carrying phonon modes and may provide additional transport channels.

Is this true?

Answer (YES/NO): NO